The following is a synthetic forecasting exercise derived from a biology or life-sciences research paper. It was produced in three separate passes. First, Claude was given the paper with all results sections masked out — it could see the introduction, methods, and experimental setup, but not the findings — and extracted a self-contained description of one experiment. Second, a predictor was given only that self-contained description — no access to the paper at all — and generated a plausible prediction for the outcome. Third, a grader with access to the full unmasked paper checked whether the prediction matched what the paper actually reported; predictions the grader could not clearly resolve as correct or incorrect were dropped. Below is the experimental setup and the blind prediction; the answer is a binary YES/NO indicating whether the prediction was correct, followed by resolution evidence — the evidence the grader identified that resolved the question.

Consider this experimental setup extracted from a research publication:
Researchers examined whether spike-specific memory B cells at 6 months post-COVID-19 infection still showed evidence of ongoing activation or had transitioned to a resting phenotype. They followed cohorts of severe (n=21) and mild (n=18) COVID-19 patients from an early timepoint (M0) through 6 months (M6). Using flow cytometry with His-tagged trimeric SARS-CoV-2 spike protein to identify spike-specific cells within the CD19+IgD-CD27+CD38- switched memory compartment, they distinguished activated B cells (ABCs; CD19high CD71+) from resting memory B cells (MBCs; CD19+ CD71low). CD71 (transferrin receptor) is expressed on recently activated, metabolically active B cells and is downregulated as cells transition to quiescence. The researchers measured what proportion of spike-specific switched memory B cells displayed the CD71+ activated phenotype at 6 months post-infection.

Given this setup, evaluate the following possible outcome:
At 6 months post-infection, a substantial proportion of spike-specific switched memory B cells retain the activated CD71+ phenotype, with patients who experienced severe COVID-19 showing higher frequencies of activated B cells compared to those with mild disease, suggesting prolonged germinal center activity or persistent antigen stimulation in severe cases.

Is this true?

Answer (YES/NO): NO